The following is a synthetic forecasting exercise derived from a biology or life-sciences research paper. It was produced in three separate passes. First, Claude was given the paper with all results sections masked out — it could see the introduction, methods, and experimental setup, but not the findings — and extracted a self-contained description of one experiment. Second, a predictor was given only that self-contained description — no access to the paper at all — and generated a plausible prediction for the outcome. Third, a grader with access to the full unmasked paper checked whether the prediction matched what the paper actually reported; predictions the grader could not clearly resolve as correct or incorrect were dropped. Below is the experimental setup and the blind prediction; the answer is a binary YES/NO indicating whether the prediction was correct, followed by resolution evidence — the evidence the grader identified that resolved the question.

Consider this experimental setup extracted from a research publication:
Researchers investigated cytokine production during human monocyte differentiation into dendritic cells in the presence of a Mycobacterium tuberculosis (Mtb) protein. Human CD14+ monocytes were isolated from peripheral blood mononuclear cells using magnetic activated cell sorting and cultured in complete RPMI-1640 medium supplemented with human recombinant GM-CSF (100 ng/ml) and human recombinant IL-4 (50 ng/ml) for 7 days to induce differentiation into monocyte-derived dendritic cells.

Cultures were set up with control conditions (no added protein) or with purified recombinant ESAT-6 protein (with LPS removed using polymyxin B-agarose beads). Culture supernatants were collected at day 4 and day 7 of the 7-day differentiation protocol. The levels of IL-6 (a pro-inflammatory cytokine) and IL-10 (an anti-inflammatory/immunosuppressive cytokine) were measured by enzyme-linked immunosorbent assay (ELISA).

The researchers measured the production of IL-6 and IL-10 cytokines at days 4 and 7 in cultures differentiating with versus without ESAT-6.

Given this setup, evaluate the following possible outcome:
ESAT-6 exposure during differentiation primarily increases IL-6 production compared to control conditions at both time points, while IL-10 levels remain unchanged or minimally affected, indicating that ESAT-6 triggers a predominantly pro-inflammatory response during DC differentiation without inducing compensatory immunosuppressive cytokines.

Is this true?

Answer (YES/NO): NO